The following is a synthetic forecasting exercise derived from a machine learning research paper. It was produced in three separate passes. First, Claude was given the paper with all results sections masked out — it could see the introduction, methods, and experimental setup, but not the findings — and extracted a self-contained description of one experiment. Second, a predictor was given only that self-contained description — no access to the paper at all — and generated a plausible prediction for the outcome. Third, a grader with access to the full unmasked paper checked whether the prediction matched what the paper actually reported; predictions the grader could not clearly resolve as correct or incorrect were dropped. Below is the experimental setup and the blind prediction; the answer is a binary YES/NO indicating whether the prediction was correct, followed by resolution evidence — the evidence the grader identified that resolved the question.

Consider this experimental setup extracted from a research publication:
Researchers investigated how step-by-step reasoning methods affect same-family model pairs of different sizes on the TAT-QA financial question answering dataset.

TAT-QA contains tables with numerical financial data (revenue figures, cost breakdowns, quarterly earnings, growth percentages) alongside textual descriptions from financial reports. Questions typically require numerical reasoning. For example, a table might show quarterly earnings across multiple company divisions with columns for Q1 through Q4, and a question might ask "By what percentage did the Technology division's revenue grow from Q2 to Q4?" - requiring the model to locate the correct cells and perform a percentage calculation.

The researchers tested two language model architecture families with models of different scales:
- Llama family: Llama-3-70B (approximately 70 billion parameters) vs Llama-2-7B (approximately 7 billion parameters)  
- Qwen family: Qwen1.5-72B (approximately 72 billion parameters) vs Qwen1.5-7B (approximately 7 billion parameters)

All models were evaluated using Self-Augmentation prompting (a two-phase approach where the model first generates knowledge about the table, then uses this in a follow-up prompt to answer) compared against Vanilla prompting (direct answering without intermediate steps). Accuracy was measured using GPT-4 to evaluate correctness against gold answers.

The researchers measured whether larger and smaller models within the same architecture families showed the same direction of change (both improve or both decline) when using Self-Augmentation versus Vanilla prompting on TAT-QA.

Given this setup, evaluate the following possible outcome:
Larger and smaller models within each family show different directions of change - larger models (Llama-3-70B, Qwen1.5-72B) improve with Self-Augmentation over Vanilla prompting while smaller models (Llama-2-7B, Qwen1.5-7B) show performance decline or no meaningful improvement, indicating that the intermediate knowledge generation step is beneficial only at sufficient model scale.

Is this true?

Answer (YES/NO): YES